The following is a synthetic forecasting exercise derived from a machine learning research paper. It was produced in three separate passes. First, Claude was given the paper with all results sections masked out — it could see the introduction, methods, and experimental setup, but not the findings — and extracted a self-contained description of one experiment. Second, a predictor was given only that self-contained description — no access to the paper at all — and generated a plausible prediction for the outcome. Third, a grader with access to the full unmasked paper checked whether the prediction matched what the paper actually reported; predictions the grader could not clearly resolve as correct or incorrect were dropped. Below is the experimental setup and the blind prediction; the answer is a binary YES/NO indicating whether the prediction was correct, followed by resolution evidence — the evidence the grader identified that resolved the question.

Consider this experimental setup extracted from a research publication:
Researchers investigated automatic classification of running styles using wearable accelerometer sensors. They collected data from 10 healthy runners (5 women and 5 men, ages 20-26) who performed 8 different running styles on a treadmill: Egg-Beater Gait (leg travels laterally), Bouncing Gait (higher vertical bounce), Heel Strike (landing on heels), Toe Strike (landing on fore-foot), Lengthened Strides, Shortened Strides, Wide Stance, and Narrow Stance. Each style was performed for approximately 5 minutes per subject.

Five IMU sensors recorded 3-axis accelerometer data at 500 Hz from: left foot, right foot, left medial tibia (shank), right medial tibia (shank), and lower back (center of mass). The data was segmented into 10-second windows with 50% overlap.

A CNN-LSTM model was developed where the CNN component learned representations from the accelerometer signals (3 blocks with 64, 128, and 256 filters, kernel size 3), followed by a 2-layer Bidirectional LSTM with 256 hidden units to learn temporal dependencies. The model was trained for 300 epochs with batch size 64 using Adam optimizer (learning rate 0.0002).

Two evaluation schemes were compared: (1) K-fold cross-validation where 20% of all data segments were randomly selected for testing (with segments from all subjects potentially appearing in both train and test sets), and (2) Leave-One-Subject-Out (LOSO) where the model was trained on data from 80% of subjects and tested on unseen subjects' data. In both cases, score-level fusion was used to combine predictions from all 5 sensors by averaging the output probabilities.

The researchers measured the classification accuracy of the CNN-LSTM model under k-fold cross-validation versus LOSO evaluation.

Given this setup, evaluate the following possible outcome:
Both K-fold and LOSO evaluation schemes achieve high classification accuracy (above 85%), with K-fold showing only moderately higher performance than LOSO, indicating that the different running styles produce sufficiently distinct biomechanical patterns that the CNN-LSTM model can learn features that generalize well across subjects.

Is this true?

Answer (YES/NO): NO